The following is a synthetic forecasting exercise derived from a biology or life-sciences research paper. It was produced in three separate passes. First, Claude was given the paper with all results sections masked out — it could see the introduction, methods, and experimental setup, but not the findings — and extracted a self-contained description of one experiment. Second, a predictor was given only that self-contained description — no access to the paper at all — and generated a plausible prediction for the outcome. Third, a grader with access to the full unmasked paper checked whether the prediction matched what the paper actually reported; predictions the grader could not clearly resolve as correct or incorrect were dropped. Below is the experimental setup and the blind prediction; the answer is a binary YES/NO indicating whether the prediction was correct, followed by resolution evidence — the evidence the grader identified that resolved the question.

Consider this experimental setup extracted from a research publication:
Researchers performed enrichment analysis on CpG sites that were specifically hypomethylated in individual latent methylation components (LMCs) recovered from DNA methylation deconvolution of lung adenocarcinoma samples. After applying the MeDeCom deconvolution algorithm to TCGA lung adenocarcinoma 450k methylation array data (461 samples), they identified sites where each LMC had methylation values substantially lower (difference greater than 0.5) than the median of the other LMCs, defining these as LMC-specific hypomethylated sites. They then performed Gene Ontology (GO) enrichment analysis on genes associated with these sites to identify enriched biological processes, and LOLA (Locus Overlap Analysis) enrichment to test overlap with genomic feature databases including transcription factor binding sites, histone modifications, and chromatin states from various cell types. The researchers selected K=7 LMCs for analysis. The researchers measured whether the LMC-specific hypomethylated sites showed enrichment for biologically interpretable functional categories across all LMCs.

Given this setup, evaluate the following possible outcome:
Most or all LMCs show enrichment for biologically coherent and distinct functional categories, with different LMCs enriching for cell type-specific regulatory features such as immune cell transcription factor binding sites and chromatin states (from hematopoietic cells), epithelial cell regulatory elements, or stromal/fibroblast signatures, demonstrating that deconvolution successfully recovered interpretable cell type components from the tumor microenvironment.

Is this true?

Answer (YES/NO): NO